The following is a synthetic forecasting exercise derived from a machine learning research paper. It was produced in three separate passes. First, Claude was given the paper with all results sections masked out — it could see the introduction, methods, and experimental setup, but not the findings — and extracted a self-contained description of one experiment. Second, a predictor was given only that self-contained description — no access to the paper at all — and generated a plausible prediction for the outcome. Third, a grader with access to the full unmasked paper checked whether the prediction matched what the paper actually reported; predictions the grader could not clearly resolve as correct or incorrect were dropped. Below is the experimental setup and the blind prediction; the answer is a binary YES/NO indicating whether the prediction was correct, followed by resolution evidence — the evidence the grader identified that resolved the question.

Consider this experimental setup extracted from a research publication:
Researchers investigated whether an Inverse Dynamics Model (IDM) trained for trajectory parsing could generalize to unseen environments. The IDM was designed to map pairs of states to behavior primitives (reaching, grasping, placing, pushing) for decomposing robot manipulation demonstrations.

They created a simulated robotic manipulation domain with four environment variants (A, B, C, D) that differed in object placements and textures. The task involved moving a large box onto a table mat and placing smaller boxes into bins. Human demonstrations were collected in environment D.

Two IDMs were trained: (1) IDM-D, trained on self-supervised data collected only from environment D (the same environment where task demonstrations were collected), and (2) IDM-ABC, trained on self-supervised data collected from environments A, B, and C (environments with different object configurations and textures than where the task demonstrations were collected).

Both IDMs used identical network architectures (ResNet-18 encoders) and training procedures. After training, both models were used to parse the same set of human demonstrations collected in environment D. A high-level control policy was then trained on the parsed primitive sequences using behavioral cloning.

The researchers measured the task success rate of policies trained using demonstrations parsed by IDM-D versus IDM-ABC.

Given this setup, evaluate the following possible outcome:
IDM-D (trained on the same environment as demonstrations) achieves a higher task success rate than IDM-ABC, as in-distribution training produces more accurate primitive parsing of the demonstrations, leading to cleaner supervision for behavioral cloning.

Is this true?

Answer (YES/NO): NO